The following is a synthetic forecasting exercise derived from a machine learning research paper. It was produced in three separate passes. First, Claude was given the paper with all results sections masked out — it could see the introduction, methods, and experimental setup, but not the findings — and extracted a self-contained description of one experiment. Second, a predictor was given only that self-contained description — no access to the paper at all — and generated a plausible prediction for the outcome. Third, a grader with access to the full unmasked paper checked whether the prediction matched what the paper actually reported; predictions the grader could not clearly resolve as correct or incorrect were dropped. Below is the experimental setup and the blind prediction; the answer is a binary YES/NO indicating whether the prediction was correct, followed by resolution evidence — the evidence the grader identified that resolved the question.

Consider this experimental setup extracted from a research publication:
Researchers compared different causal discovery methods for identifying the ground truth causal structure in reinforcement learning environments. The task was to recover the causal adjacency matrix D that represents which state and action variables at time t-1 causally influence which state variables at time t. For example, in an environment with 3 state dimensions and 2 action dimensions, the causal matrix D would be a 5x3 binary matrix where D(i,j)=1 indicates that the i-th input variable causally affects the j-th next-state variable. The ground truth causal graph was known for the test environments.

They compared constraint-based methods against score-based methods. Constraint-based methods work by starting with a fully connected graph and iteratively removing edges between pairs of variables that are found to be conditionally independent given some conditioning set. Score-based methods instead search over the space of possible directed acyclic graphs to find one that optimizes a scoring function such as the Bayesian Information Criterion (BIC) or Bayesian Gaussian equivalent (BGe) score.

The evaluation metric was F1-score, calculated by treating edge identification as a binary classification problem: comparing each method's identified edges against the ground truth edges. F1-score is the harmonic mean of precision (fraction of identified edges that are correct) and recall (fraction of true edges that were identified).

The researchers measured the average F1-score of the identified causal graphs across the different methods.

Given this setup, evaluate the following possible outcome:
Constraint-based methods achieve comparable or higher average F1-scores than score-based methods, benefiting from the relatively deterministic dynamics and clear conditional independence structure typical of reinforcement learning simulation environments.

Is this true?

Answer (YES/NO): YES